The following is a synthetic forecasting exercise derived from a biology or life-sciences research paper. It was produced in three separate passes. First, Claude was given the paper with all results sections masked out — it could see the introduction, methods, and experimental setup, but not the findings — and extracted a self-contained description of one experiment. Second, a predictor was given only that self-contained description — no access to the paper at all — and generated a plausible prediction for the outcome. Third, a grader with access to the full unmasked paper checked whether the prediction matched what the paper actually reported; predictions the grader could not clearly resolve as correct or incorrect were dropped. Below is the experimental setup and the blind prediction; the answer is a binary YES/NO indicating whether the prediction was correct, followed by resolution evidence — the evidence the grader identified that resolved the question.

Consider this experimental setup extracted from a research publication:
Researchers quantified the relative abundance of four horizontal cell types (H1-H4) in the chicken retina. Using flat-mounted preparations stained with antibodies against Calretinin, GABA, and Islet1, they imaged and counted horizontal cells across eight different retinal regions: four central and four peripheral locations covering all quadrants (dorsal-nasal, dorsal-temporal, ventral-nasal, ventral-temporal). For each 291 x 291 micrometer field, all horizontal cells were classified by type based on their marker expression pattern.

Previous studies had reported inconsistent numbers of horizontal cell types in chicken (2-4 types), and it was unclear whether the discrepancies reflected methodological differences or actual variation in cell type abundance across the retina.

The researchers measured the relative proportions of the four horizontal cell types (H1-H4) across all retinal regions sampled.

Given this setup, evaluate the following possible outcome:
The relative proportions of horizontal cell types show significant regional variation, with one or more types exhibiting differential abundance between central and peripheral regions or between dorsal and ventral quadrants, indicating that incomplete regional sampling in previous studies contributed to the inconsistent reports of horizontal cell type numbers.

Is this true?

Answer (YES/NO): NO